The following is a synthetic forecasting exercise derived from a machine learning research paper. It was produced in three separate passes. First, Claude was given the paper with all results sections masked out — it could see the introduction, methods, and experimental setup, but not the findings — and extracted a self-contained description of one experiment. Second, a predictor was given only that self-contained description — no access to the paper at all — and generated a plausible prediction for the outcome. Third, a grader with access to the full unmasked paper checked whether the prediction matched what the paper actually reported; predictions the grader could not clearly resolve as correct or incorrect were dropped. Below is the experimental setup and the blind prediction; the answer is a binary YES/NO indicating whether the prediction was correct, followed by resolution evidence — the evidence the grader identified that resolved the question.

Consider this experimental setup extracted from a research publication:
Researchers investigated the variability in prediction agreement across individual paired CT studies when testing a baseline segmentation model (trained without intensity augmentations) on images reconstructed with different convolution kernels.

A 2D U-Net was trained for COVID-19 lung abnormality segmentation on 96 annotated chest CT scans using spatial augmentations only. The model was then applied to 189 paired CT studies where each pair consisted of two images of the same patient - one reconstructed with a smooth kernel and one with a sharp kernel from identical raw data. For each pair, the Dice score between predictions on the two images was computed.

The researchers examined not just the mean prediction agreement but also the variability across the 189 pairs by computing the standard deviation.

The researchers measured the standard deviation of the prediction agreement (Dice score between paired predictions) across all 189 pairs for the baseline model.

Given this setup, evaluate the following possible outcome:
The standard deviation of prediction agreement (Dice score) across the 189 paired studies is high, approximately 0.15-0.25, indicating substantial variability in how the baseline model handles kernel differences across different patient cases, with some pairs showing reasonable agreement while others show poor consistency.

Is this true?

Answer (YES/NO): NO